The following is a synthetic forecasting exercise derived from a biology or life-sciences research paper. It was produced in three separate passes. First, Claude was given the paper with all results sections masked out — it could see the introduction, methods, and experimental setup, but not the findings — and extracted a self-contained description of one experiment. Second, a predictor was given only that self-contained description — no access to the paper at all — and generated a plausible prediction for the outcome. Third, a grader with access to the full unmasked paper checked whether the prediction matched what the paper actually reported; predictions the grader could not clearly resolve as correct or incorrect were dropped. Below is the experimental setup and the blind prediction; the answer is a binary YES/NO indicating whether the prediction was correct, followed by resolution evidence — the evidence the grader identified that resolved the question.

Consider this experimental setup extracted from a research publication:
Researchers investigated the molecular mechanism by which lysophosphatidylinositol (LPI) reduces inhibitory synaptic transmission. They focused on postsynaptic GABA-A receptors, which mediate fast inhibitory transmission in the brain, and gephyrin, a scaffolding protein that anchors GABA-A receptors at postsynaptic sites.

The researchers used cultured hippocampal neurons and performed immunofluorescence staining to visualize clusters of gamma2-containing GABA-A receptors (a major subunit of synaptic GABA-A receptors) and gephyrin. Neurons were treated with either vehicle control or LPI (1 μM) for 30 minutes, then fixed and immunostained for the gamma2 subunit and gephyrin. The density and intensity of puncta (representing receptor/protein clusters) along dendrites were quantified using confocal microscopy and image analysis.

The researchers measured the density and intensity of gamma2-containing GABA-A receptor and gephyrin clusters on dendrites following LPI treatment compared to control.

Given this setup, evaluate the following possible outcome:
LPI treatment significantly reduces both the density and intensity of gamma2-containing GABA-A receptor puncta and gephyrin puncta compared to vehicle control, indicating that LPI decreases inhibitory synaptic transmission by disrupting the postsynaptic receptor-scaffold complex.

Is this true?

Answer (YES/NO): NO